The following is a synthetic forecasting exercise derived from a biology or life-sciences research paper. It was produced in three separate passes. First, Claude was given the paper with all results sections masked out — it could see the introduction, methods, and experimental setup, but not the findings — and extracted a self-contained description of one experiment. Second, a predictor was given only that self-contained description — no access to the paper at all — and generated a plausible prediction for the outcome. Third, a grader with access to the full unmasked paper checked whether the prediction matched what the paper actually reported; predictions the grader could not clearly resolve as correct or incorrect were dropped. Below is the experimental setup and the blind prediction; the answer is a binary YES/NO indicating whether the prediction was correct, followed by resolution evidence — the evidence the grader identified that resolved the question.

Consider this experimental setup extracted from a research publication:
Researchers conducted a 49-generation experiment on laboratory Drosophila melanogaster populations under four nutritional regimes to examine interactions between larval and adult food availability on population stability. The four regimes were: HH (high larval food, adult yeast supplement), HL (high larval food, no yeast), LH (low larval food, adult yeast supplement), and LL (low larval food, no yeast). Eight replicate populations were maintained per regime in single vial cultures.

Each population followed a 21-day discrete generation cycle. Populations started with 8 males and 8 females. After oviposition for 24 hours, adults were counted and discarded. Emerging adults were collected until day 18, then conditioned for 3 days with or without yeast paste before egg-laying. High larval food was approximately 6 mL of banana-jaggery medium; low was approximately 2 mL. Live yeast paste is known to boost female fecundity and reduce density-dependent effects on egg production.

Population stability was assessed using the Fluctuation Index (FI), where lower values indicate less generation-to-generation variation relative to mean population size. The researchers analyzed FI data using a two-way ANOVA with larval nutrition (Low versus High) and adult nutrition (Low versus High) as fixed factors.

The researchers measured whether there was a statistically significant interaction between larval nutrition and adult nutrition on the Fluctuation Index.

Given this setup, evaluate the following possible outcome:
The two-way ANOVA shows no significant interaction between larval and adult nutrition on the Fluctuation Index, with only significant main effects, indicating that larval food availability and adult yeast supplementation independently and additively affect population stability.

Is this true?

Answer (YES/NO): NO